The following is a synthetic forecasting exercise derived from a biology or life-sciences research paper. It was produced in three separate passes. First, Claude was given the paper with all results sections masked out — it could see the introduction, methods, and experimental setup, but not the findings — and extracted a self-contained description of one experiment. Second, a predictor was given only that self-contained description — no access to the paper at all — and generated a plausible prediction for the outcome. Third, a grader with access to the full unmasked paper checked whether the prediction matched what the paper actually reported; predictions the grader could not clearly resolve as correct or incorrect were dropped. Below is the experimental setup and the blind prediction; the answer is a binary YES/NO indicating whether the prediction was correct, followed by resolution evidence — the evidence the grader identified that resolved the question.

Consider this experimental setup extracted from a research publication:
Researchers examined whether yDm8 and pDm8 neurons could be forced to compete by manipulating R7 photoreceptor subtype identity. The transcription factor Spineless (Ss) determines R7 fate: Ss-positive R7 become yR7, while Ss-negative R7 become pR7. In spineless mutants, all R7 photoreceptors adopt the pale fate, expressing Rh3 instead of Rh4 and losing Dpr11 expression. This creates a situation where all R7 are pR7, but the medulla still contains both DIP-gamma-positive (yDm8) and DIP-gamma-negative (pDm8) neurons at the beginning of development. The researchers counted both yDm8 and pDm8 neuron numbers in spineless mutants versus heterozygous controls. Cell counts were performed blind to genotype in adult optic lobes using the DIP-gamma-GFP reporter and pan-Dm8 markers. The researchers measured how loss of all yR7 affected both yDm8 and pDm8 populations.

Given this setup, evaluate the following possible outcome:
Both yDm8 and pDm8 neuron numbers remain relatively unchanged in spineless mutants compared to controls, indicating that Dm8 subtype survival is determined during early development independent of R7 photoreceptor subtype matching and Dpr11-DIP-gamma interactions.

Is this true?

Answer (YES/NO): NO